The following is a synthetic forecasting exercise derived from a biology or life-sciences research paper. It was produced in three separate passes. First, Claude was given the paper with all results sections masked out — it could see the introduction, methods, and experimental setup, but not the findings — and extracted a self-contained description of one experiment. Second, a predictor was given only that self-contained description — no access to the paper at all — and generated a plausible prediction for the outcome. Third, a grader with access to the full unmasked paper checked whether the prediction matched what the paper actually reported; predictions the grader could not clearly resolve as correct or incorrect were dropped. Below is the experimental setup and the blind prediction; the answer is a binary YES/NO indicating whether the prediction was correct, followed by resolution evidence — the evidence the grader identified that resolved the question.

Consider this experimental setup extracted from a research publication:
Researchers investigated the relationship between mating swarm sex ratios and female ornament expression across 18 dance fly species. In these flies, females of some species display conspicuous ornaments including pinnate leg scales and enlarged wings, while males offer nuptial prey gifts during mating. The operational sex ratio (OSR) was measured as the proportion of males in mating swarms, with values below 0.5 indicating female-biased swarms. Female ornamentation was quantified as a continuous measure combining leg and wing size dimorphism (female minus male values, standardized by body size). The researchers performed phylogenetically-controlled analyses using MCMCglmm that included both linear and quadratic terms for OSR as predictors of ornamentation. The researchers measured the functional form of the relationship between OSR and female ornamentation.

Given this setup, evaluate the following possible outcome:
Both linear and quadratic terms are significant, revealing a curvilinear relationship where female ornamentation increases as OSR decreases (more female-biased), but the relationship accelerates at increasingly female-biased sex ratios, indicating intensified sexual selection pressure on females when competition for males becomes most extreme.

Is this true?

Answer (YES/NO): NO